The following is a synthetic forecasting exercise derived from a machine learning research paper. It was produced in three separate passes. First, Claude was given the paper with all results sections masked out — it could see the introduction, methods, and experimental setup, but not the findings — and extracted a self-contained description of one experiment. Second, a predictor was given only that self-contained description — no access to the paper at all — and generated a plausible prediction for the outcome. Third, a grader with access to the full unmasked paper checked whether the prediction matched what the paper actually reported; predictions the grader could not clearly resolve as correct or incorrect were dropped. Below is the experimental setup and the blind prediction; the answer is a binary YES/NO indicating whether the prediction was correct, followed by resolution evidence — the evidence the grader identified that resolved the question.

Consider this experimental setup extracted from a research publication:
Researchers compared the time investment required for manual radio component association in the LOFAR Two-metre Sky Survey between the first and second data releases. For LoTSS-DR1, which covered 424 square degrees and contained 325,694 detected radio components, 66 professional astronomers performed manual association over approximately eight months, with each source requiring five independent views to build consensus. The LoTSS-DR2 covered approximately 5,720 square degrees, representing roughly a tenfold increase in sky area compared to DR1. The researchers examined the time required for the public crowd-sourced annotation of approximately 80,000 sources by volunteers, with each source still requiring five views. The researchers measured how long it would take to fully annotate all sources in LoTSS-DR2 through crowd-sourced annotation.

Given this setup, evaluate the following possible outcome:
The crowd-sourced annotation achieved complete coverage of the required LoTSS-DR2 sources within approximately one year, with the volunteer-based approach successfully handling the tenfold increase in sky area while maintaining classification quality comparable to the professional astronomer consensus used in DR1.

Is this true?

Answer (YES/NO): NO